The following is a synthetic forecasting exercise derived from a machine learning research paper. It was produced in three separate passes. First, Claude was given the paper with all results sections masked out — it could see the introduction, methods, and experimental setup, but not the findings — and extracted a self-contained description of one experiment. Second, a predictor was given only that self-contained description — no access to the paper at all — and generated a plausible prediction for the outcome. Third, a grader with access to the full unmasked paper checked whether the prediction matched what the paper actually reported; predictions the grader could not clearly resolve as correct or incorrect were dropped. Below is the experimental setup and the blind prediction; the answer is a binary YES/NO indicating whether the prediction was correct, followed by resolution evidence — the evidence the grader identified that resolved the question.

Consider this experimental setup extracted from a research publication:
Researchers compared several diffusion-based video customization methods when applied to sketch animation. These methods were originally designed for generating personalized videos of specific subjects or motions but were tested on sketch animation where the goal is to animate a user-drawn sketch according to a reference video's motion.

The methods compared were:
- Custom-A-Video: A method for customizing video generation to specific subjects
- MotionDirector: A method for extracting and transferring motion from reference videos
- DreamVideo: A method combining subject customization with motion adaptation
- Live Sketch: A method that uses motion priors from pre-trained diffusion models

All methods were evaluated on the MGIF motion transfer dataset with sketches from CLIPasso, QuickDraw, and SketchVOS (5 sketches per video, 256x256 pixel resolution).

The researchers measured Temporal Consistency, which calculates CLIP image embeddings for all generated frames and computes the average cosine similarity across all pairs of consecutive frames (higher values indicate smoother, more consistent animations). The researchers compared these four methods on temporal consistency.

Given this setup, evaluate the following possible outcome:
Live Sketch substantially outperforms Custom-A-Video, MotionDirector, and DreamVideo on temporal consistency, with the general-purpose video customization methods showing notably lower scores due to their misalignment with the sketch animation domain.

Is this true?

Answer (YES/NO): NO